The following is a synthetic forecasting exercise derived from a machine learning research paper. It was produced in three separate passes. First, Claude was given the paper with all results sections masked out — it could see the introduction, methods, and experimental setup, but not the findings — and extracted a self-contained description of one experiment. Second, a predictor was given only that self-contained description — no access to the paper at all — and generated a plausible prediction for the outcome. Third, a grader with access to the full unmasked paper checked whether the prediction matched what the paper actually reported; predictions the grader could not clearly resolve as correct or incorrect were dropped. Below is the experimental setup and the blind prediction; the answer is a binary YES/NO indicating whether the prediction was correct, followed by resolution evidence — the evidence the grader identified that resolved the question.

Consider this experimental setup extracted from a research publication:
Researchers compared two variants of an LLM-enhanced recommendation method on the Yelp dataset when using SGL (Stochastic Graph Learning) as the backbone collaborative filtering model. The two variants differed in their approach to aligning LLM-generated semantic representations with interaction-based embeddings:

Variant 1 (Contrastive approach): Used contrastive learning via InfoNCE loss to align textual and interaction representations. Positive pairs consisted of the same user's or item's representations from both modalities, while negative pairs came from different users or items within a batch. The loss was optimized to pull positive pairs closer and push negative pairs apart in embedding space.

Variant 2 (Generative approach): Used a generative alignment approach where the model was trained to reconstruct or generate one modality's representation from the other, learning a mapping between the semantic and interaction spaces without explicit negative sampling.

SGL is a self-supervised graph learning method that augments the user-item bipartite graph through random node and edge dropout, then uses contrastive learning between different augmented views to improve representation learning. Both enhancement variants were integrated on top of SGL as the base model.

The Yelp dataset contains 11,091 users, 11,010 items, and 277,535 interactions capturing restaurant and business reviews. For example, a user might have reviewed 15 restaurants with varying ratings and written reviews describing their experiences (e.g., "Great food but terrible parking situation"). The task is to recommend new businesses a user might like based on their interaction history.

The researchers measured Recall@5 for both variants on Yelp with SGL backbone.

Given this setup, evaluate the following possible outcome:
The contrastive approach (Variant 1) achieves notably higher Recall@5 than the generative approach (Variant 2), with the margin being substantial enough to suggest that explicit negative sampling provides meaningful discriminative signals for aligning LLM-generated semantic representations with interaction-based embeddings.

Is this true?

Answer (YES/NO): NO